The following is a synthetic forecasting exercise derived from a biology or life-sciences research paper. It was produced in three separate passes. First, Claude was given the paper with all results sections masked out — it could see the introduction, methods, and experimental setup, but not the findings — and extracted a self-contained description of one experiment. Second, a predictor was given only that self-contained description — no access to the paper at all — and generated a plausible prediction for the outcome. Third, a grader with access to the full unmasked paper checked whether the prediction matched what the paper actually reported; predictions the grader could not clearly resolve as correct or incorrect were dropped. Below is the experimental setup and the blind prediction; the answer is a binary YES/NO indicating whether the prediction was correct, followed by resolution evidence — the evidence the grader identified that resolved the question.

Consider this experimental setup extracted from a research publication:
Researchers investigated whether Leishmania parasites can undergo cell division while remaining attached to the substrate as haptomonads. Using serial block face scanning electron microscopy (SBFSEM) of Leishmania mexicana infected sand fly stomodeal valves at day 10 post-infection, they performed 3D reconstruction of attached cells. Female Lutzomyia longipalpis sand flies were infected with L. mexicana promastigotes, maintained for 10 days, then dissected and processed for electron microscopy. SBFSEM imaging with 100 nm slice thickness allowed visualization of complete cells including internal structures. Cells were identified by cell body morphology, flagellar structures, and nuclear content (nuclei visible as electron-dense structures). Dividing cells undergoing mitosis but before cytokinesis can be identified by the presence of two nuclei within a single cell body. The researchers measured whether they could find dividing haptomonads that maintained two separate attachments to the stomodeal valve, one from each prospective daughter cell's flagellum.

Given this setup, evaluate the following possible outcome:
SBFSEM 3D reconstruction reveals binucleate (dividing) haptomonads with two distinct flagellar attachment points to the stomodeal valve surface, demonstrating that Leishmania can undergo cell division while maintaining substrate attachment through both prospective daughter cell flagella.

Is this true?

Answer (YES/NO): YES